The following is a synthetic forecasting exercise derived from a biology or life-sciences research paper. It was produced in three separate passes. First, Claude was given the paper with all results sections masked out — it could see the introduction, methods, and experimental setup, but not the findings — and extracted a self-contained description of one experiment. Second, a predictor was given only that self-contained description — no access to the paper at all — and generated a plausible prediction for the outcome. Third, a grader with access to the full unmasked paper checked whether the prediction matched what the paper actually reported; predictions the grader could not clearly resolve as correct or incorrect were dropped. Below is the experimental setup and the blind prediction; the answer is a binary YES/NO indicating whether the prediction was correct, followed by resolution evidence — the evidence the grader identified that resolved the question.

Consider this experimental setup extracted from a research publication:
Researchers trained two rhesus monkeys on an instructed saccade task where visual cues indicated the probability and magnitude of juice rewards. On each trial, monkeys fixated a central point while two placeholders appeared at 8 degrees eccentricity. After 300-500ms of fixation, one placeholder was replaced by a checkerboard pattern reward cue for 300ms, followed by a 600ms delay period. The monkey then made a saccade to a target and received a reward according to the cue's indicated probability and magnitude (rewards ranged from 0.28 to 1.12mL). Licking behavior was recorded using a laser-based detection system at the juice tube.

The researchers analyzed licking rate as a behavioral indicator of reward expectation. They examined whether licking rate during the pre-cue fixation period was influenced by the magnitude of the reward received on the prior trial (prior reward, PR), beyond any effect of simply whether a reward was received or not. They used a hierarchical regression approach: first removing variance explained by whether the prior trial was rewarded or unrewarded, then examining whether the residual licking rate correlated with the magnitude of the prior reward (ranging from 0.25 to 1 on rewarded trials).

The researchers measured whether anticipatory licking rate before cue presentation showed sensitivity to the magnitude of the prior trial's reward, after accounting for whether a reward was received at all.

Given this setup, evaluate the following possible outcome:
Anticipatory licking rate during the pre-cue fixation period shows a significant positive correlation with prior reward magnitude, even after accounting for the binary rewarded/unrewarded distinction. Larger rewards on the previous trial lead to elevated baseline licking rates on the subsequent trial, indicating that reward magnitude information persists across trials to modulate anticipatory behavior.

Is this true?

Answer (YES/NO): YES